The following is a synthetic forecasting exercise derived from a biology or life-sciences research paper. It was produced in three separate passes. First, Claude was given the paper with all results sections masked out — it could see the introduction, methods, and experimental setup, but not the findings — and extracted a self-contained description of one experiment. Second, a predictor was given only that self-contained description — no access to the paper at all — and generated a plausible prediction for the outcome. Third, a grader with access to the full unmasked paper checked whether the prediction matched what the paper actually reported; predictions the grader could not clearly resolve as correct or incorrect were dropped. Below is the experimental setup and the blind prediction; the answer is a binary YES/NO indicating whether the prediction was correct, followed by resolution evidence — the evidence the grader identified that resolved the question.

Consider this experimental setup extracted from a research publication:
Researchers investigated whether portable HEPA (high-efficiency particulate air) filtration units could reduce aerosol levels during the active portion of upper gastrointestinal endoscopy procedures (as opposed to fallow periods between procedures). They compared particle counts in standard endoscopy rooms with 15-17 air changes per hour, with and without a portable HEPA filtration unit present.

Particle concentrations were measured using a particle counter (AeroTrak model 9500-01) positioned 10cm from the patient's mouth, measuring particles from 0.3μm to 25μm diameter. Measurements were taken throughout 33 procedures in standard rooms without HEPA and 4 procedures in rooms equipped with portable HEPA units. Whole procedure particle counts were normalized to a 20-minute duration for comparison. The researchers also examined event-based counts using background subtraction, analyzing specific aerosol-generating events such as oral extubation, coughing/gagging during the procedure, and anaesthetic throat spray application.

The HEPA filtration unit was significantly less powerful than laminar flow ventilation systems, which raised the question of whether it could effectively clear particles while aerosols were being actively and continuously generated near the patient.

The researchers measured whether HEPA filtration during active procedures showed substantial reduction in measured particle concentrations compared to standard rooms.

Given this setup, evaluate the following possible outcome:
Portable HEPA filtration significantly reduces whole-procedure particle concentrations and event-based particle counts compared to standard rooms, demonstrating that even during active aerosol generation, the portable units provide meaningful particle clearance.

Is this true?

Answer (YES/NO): NO